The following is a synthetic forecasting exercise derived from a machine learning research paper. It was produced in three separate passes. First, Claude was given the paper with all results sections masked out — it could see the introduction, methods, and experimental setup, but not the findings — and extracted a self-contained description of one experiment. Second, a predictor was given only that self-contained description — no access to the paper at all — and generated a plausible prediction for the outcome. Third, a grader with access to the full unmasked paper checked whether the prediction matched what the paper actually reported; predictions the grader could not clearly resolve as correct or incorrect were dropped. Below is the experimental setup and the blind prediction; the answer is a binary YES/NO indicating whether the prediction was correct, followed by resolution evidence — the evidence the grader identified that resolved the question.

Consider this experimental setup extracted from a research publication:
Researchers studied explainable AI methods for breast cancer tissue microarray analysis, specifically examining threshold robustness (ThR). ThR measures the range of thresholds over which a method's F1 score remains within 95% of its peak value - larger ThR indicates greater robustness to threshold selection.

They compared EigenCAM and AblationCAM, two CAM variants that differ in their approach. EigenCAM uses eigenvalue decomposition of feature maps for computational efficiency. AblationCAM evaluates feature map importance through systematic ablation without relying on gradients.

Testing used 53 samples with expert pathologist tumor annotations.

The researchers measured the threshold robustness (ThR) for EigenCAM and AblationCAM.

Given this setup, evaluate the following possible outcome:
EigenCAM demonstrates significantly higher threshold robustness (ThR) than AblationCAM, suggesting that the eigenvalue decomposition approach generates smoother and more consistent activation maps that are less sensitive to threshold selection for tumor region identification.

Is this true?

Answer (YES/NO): NO